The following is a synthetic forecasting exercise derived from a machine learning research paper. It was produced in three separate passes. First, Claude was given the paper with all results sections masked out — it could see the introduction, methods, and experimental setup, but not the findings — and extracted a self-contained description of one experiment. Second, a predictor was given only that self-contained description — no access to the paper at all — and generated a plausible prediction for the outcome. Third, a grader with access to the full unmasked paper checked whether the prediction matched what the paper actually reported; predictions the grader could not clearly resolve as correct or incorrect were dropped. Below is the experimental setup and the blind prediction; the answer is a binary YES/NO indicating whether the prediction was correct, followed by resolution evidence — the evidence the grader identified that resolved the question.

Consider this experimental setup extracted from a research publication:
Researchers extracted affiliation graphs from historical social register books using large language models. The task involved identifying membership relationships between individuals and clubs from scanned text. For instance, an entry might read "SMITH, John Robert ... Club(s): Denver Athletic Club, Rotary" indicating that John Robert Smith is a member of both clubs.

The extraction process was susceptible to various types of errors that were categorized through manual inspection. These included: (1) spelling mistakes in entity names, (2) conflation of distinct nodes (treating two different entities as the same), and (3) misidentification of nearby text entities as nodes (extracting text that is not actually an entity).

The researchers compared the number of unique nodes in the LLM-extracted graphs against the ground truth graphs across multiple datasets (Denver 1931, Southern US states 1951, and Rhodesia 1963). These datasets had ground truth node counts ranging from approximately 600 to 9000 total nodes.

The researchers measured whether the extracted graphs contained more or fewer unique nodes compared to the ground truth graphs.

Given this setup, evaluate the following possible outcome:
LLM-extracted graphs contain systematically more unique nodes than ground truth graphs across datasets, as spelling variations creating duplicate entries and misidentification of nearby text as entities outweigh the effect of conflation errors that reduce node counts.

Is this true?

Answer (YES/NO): YES